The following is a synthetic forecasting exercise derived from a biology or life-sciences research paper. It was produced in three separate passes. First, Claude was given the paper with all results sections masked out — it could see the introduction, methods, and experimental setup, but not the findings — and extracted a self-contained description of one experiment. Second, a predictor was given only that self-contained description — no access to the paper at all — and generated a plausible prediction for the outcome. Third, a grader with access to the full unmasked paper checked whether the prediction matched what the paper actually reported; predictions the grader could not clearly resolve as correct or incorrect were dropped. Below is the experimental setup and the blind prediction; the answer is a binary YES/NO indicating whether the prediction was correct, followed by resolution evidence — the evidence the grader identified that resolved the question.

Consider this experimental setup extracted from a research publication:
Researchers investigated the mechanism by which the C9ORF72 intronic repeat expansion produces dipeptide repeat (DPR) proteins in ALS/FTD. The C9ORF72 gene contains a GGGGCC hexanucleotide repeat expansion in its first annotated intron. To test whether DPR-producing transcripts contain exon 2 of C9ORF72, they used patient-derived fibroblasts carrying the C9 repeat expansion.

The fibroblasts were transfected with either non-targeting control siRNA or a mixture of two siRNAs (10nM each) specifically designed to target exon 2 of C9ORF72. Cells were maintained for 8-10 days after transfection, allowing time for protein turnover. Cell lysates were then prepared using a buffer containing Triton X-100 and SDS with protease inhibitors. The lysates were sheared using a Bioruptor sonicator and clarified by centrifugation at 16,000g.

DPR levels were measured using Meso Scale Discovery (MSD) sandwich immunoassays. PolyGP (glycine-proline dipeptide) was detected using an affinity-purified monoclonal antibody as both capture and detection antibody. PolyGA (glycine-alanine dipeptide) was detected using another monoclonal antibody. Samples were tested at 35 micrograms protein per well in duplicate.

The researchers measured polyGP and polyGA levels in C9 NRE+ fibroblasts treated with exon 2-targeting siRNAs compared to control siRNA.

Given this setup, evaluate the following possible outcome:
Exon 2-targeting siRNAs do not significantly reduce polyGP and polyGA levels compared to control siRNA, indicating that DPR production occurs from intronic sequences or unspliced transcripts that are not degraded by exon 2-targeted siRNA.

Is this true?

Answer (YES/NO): NO